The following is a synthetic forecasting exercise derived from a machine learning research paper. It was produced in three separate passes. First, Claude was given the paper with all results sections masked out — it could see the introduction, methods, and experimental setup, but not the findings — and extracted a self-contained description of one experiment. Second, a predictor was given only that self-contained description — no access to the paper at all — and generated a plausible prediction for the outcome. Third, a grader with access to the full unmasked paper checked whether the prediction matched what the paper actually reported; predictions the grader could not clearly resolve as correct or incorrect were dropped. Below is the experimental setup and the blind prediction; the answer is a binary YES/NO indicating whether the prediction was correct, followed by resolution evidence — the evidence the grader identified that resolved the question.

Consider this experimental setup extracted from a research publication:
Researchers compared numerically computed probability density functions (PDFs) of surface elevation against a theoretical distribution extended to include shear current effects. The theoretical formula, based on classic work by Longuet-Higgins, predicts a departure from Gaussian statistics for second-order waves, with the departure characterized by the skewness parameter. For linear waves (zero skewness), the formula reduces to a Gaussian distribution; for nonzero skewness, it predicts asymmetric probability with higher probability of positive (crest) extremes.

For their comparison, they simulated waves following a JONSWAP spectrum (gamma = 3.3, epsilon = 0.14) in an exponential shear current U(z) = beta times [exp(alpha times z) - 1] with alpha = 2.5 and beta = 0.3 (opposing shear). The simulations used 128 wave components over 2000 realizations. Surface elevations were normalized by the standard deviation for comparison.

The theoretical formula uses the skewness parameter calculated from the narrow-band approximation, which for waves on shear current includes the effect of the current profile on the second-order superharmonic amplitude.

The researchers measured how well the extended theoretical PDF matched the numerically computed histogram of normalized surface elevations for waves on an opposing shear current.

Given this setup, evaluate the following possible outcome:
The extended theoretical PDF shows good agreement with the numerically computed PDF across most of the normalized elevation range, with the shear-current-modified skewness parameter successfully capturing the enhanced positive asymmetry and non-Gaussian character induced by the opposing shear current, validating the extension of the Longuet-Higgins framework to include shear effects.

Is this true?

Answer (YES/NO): YES